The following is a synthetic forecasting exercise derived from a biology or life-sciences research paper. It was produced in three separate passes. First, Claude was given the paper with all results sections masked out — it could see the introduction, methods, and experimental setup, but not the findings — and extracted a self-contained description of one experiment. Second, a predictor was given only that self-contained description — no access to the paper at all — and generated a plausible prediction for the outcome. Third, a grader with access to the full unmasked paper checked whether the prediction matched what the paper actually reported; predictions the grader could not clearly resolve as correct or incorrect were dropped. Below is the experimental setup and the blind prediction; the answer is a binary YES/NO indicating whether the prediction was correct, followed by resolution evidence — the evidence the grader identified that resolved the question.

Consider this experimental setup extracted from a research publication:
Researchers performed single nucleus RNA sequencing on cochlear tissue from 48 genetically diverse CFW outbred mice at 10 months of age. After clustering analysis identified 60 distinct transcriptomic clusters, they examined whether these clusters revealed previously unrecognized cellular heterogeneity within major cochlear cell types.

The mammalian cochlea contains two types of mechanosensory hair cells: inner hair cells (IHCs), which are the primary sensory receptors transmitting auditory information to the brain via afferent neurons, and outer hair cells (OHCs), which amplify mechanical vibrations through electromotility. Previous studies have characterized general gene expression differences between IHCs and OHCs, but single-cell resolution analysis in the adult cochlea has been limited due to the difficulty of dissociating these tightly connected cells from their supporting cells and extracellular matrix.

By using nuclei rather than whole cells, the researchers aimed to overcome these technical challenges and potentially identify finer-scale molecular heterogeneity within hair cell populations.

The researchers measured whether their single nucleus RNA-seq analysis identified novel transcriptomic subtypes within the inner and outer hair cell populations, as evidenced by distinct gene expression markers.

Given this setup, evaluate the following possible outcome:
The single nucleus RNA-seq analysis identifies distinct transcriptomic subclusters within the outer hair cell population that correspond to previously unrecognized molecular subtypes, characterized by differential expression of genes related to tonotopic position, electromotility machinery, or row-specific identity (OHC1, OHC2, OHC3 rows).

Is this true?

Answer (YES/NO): NO